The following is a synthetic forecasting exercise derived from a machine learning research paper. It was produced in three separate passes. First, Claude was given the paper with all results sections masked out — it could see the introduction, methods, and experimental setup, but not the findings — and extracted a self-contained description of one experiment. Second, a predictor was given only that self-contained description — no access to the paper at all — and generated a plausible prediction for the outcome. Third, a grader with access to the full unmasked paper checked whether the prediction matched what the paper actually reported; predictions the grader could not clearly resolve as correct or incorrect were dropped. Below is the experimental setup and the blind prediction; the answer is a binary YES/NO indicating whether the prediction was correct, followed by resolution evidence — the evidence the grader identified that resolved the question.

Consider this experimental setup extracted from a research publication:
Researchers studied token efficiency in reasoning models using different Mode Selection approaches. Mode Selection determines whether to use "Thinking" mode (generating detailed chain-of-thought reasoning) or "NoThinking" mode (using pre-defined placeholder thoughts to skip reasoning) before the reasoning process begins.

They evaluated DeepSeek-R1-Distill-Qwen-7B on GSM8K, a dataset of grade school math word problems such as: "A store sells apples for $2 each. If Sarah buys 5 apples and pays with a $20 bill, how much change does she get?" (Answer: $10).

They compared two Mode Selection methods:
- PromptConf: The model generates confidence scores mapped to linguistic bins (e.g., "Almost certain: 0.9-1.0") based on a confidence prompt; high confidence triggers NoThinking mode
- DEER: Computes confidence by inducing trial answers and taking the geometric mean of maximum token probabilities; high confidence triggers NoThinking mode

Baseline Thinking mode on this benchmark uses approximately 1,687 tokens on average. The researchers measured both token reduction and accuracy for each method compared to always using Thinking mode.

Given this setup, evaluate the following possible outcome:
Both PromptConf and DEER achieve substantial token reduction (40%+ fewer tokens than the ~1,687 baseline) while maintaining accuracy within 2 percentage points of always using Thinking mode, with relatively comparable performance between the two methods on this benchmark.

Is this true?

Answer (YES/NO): NO